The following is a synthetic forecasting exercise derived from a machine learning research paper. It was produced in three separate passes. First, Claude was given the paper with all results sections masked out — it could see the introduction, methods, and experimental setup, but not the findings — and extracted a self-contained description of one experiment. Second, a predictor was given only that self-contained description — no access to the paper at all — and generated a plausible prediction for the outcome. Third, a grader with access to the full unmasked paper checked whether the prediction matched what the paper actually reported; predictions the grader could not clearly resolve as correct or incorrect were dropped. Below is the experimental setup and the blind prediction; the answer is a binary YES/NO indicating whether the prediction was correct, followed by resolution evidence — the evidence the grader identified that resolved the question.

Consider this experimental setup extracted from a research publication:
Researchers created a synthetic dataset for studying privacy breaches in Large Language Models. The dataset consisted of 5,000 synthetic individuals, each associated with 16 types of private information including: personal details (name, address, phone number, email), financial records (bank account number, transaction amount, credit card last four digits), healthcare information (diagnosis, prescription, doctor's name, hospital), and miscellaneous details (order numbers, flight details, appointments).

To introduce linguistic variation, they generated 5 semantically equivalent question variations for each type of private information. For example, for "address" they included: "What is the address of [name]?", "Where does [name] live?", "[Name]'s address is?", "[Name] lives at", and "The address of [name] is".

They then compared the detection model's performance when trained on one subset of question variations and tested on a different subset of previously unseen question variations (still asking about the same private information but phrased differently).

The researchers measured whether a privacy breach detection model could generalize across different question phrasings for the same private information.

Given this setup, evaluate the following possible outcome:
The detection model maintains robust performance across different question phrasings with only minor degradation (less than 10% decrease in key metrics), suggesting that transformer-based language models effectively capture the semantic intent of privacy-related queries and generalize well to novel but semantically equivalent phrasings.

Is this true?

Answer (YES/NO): NO